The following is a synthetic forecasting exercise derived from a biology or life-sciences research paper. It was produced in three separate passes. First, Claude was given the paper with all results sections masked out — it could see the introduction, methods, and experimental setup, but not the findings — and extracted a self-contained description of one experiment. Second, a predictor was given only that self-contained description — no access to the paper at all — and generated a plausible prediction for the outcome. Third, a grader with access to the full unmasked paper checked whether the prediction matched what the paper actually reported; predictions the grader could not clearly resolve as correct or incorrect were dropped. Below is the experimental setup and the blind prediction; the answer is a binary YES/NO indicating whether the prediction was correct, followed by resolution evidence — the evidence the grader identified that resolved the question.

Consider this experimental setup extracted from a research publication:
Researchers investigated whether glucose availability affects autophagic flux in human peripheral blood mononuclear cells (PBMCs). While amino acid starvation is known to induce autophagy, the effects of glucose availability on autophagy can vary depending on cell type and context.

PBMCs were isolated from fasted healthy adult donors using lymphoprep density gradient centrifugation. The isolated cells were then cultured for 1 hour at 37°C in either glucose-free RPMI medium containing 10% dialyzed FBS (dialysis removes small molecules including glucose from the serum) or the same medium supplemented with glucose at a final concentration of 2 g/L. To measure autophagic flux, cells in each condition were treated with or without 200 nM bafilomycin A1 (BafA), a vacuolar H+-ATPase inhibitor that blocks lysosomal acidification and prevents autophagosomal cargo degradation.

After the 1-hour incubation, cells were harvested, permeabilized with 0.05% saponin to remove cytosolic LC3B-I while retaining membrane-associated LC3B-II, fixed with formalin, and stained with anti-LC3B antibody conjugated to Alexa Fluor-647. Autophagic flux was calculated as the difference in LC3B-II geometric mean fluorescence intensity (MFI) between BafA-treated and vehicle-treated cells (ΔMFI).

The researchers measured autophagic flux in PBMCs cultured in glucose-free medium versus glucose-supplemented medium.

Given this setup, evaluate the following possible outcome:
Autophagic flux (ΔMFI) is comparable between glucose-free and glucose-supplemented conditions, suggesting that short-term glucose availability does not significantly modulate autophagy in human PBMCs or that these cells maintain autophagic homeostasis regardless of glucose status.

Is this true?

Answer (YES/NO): YES